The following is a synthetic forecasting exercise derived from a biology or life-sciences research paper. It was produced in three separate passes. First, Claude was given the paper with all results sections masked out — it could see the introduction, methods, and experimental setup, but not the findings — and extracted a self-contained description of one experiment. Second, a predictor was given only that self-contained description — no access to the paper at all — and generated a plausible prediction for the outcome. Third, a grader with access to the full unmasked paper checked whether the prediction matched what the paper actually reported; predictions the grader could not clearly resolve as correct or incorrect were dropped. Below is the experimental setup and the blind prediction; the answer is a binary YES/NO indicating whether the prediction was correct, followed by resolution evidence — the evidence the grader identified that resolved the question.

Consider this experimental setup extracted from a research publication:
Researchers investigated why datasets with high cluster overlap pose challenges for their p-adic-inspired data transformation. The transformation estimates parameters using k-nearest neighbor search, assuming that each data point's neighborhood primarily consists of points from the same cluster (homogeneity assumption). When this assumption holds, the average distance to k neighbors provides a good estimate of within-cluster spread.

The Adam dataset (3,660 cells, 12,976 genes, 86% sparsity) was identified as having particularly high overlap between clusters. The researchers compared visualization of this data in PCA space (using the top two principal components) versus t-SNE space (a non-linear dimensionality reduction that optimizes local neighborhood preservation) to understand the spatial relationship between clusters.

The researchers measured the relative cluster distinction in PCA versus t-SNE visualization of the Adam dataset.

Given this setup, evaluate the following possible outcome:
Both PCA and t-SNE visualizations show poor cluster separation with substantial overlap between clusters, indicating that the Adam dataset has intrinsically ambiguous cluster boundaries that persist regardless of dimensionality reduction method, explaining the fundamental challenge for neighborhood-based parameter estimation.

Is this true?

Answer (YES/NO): NO